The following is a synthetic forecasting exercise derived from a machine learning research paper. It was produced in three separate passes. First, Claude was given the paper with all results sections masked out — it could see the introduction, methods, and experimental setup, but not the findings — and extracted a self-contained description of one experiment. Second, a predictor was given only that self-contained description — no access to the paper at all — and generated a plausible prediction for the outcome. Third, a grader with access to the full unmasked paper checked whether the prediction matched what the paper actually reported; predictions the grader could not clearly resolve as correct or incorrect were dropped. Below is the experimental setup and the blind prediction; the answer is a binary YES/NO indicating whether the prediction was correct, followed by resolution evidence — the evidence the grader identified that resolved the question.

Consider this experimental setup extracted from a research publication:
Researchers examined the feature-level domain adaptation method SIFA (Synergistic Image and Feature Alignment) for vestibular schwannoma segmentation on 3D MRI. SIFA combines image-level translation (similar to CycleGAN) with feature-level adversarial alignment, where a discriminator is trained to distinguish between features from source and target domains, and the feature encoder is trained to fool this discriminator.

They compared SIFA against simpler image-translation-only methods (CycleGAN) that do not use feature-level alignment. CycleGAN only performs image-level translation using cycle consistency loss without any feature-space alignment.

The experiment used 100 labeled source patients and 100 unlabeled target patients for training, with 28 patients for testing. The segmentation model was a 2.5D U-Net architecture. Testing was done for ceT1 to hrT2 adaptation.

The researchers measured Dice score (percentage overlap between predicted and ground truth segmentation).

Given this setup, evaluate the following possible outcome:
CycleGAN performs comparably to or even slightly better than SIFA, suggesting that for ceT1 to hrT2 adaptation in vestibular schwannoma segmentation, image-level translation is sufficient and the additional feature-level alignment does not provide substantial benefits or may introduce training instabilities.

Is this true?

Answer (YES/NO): YES